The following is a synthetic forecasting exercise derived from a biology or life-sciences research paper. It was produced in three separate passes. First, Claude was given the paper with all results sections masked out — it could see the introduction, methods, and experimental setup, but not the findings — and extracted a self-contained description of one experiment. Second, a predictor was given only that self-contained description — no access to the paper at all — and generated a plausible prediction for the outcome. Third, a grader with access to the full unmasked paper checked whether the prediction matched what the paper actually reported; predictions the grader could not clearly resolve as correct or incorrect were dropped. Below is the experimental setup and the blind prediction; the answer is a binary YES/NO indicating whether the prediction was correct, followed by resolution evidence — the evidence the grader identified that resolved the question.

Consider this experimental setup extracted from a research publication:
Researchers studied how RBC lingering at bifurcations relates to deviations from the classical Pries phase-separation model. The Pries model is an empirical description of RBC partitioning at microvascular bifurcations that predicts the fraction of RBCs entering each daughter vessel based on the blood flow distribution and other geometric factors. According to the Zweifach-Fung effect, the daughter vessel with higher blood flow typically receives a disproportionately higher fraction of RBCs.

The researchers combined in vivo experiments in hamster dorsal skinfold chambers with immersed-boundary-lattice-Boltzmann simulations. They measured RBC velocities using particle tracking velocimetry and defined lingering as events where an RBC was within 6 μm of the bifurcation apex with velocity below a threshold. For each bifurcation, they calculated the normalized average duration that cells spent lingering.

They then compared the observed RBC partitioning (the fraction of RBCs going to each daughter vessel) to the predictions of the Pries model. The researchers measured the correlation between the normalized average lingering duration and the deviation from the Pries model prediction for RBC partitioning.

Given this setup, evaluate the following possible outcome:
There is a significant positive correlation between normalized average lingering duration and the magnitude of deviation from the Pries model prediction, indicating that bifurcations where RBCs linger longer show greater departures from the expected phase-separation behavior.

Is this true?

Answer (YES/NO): YES